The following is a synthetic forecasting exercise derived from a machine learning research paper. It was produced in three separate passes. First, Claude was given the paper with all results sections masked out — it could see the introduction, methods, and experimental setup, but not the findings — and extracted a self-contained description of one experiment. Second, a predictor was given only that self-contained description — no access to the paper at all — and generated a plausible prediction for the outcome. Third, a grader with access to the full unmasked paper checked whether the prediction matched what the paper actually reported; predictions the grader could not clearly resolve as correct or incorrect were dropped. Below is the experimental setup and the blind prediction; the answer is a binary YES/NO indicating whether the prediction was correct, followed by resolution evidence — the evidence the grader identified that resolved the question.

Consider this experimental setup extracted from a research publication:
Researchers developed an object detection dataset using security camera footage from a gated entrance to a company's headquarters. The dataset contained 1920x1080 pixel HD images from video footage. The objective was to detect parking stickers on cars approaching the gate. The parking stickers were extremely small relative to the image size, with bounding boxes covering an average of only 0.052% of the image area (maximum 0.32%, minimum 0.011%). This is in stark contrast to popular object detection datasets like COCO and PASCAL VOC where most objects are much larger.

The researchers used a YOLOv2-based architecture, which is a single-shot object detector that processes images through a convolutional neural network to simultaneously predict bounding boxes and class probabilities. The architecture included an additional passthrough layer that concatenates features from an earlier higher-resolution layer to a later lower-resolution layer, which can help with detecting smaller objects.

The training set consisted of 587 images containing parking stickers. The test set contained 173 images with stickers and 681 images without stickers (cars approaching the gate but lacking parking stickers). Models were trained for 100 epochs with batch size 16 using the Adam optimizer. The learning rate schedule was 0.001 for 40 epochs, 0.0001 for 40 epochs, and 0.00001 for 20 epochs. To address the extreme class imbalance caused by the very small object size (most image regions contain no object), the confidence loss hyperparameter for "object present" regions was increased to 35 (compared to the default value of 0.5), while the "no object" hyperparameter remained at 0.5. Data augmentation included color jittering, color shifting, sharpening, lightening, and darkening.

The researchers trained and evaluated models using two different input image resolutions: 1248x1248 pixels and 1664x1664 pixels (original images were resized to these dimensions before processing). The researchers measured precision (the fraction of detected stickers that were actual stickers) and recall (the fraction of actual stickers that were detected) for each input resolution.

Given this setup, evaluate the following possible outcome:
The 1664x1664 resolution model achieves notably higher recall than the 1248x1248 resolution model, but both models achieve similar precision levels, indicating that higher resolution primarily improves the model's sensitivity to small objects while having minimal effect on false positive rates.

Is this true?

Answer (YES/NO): NO